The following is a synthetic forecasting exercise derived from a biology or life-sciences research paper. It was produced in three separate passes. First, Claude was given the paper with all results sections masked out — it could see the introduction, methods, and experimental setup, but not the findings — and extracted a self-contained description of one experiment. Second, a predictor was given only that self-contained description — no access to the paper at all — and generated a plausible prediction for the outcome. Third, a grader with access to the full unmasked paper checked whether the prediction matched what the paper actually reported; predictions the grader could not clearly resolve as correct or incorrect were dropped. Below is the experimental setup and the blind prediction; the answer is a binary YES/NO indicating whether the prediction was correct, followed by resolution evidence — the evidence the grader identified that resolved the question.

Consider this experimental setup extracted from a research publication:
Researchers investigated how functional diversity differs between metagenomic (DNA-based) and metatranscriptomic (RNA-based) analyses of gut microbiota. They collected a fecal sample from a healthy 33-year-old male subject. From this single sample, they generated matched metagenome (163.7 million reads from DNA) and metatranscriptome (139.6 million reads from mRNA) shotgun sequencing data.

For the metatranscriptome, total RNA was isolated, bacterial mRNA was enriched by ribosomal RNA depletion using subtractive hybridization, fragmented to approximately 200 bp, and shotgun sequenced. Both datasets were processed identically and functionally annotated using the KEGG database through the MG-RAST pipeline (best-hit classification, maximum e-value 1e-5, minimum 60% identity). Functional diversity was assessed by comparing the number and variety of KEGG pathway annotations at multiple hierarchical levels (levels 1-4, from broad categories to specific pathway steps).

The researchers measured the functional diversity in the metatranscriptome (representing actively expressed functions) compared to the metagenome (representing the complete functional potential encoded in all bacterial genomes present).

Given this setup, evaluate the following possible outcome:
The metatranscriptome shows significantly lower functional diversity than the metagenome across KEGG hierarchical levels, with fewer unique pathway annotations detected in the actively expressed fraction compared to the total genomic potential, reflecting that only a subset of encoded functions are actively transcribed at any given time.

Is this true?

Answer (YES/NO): YES